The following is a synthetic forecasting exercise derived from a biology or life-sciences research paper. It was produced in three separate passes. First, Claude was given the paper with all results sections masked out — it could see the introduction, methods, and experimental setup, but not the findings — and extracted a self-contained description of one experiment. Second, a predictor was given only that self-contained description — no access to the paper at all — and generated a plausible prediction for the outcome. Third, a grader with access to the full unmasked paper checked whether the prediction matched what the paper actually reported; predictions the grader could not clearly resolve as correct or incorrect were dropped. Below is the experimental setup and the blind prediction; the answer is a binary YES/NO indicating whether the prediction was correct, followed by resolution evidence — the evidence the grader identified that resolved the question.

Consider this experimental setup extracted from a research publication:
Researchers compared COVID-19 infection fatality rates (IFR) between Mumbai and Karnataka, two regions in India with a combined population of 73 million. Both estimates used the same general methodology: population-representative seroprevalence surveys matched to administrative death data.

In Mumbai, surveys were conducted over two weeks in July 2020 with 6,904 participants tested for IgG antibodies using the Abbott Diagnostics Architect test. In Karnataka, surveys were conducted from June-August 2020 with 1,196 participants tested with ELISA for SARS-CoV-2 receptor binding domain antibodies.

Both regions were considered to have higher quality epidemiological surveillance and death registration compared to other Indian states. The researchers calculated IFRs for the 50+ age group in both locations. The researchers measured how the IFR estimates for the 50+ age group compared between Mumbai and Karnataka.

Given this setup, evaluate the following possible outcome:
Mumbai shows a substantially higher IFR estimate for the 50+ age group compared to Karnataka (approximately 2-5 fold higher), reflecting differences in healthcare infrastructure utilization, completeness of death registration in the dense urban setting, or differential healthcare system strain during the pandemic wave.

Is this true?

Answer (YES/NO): YES